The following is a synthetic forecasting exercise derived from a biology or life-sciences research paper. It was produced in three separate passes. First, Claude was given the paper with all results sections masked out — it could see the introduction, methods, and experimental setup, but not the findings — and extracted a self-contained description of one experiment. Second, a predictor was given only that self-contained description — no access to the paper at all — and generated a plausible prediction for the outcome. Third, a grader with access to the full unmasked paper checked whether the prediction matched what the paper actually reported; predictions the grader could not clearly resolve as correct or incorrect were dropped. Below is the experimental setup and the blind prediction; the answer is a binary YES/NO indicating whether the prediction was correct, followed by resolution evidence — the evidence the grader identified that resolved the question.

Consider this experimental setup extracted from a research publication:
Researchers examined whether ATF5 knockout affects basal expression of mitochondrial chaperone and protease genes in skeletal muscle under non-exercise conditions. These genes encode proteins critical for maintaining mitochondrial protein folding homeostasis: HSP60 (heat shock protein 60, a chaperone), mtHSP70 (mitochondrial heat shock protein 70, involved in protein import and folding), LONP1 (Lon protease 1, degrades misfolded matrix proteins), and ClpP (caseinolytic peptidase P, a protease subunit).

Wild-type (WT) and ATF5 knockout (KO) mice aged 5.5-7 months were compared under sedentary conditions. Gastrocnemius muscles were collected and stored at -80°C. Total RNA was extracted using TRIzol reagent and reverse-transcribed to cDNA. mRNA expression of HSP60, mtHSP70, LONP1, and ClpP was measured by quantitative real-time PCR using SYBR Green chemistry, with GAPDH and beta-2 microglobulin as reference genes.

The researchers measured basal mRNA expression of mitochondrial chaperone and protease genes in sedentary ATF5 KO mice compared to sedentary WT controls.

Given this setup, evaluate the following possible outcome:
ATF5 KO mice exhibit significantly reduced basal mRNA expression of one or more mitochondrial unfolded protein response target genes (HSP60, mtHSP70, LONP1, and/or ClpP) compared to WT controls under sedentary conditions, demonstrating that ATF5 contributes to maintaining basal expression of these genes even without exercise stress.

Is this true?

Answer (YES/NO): NO